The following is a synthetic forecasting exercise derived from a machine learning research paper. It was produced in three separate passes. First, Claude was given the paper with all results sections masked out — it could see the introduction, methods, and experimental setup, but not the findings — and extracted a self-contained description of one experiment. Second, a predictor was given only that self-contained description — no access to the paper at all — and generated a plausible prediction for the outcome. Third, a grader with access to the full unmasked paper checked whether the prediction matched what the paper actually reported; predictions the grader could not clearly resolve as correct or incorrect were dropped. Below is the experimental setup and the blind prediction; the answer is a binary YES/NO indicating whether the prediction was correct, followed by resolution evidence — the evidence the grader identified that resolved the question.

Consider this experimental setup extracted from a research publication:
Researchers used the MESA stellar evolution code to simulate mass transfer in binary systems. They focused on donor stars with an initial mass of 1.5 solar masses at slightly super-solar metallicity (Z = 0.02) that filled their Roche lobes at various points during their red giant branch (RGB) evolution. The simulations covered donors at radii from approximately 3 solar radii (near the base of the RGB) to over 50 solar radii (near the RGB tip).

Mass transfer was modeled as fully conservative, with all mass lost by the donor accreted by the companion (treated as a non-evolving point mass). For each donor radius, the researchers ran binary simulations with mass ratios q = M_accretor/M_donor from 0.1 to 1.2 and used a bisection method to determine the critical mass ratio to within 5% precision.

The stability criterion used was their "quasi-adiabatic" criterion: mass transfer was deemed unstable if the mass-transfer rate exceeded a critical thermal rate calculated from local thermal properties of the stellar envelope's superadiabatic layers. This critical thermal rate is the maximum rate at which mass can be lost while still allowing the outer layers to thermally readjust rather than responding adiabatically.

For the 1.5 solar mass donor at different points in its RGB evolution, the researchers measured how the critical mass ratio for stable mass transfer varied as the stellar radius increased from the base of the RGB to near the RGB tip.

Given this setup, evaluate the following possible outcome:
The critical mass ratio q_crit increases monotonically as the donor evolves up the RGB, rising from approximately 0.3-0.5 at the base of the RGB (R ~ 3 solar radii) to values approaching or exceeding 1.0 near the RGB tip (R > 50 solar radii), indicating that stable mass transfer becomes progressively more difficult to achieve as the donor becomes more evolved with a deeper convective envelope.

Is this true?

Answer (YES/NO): NO